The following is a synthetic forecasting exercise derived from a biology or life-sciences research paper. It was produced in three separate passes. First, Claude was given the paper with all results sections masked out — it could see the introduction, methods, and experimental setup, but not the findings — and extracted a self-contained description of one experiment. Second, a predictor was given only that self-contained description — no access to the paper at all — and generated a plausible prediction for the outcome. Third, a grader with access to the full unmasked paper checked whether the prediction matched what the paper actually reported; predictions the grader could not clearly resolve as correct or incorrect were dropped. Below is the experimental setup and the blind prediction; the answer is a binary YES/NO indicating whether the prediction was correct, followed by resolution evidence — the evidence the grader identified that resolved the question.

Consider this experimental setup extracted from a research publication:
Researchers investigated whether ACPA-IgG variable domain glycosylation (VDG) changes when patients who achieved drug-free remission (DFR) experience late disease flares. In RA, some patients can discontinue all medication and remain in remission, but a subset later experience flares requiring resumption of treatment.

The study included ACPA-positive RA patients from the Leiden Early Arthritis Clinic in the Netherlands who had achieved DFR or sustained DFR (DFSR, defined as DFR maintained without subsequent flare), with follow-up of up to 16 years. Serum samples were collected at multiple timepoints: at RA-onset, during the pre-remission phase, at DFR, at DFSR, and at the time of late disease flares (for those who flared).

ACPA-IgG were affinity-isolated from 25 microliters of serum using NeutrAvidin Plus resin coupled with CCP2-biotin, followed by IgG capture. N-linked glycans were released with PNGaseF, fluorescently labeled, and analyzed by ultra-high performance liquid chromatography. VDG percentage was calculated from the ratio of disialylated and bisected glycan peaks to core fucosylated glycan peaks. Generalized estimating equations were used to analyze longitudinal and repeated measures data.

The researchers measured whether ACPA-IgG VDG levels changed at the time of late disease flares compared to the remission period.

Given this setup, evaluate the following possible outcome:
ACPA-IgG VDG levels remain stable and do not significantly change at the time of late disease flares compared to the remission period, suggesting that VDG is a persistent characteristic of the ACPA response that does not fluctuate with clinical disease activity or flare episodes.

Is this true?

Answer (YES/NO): YES